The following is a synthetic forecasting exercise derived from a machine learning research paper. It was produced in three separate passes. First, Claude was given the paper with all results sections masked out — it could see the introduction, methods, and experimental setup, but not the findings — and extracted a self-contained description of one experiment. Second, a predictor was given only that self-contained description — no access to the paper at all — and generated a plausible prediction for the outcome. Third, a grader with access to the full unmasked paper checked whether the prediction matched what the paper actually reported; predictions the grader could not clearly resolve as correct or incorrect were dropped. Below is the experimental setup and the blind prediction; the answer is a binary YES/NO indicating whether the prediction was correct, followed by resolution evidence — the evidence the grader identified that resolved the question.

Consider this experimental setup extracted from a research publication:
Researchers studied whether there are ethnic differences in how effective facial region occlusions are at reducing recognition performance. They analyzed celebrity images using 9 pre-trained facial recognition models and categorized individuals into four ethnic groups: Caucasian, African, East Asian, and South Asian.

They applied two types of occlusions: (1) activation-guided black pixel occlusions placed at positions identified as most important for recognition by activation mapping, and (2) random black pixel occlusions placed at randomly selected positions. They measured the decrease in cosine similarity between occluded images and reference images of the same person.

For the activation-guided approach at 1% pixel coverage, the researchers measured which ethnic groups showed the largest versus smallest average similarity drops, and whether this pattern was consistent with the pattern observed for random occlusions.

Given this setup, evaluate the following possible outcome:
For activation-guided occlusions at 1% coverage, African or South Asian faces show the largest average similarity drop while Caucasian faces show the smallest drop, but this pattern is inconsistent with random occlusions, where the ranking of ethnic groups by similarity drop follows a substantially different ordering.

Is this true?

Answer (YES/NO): NO